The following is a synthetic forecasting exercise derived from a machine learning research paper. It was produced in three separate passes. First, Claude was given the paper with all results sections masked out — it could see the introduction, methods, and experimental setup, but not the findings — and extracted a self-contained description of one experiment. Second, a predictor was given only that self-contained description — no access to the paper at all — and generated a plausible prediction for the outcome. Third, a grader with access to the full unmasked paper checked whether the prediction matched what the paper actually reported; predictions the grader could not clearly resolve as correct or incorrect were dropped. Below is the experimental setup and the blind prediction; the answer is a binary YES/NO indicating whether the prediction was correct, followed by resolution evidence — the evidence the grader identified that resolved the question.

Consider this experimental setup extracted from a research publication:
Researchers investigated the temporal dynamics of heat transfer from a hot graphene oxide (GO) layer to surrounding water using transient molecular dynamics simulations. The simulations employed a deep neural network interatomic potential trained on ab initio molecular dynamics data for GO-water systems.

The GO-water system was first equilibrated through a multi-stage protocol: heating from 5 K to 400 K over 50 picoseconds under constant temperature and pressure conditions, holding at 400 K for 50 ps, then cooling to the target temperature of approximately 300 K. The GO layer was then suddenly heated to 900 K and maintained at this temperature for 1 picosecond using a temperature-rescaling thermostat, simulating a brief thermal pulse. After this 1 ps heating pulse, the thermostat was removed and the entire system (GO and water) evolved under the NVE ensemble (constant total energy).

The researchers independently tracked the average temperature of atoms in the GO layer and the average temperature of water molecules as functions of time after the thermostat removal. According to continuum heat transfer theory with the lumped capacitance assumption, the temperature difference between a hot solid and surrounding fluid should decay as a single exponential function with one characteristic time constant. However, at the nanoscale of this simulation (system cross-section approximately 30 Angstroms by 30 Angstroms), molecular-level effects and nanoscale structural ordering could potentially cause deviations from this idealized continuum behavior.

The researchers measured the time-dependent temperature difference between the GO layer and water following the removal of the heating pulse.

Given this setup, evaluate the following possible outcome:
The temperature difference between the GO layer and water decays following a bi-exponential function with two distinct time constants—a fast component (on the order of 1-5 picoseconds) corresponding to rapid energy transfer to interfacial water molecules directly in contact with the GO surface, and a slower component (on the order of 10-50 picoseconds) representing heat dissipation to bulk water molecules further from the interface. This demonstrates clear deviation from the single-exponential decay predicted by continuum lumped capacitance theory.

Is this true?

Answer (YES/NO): NO